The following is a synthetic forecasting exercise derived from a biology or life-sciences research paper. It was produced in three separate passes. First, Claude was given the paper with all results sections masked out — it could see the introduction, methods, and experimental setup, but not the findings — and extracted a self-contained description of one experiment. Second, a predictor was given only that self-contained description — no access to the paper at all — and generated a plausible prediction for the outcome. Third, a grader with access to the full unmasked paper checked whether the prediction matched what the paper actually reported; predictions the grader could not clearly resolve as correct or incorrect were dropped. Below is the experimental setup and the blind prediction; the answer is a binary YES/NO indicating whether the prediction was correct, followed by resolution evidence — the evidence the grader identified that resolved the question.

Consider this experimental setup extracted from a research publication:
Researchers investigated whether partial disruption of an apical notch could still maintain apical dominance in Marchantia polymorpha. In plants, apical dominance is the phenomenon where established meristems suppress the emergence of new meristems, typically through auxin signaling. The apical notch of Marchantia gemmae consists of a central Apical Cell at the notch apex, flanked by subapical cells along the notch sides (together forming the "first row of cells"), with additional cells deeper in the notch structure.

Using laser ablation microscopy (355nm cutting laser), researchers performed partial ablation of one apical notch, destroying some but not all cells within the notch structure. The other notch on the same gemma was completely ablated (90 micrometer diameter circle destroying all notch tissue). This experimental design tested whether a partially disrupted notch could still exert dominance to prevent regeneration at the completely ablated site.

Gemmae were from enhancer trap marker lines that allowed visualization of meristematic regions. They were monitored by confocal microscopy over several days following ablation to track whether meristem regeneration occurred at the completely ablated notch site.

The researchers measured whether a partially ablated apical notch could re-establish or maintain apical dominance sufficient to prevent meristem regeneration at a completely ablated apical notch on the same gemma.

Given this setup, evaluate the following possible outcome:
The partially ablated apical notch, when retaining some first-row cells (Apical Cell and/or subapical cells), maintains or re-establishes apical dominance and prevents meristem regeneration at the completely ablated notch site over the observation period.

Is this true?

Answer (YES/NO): NO